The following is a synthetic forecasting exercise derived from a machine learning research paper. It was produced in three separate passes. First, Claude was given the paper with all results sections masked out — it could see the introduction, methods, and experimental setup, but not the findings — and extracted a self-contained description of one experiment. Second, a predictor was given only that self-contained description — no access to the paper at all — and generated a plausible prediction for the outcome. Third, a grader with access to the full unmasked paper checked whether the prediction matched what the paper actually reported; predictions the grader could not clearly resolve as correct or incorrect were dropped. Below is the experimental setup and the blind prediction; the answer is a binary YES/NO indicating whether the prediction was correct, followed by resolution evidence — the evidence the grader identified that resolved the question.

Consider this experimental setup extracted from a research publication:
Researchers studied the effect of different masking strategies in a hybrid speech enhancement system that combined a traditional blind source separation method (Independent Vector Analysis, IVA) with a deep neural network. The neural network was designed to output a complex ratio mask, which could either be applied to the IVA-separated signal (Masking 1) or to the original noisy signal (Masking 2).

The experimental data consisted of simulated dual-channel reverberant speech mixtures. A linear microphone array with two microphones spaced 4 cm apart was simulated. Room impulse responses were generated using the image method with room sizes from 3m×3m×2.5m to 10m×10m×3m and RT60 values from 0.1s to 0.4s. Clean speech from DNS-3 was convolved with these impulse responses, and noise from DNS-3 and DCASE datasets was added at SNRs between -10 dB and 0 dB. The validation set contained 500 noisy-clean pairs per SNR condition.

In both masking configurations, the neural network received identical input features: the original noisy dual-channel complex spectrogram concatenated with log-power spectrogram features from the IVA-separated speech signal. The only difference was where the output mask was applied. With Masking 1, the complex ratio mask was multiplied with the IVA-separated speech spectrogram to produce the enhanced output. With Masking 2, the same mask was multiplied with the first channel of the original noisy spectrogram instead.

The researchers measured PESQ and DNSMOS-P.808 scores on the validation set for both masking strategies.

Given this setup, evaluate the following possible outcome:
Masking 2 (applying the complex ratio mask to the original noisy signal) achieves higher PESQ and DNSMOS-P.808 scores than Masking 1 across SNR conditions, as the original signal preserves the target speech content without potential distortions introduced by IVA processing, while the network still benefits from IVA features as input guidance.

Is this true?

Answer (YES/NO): YES